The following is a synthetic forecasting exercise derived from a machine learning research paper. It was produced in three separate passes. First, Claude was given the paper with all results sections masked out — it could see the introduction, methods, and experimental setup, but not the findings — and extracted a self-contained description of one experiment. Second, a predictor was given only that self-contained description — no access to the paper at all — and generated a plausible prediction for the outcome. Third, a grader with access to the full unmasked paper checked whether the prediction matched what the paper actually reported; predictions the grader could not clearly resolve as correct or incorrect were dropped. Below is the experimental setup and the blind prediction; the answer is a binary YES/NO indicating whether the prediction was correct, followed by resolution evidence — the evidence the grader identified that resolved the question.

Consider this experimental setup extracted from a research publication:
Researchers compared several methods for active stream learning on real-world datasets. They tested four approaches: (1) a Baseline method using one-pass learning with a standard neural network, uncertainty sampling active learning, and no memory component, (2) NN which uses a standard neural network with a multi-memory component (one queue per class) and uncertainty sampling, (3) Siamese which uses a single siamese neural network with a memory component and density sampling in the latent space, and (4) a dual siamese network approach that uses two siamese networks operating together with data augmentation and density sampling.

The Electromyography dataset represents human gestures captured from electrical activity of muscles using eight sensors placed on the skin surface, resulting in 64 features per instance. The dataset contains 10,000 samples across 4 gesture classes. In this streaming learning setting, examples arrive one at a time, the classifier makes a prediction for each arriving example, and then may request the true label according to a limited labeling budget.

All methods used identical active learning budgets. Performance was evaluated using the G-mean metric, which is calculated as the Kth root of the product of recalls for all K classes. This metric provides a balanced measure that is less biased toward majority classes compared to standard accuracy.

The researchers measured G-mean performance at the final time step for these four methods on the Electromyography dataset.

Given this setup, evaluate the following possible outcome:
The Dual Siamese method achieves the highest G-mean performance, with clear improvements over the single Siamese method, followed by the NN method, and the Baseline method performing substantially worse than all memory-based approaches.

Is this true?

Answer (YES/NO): NO